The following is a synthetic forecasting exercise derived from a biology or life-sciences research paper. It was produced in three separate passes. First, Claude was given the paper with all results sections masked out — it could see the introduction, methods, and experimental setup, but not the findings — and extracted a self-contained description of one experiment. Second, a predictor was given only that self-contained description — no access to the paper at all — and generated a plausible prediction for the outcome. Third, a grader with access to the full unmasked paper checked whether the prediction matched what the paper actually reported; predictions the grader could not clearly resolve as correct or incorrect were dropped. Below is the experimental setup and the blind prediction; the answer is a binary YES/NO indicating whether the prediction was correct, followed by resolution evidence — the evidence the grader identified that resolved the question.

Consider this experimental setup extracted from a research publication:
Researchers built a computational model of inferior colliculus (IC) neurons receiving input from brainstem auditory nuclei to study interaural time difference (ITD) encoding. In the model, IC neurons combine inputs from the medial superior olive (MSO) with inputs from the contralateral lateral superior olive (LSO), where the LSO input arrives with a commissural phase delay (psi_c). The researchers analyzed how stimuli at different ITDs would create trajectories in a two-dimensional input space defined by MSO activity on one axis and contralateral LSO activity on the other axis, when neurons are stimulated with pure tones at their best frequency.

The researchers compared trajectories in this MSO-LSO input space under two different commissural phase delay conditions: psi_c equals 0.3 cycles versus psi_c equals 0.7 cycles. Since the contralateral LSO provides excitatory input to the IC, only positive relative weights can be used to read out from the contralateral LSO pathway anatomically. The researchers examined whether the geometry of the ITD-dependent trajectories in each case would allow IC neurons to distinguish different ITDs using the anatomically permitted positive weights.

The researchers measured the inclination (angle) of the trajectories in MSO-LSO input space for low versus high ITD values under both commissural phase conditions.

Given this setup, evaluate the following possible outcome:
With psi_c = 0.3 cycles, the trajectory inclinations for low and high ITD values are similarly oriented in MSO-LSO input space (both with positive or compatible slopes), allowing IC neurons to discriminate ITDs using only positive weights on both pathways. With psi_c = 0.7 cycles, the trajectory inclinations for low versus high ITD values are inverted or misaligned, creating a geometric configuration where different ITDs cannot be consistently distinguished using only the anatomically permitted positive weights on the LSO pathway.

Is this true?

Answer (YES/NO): YES